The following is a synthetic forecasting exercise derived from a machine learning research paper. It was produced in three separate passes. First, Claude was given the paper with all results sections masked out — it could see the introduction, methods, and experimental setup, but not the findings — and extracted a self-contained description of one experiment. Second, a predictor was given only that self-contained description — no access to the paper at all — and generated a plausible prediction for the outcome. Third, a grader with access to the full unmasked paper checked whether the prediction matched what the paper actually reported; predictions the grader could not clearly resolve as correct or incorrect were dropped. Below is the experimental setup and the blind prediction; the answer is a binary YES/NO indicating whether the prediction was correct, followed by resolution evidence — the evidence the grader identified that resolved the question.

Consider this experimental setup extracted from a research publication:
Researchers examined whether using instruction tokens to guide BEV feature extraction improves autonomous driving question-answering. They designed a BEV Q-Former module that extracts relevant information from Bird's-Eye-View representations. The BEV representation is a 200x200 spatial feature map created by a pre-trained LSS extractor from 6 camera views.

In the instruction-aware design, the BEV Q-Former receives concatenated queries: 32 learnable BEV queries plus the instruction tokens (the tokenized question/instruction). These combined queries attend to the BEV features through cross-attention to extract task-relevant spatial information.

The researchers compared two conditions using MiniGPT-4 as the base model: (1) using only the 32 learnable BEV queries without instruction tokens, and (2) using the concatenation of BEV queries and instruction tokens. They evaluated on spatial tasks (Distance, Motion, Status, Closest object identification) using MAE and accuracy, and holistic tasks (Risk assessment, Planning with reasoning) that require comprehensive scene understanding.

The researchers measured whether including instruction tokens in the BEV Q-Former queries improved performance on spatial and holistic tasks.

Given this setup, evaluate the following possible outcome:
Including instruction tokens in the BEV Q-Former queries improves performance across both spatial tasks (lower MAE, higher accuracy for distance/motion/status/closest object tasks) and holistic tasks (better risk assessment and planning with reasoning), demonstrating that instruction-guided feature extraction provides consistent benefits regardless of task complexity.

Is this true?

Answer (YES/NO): YES